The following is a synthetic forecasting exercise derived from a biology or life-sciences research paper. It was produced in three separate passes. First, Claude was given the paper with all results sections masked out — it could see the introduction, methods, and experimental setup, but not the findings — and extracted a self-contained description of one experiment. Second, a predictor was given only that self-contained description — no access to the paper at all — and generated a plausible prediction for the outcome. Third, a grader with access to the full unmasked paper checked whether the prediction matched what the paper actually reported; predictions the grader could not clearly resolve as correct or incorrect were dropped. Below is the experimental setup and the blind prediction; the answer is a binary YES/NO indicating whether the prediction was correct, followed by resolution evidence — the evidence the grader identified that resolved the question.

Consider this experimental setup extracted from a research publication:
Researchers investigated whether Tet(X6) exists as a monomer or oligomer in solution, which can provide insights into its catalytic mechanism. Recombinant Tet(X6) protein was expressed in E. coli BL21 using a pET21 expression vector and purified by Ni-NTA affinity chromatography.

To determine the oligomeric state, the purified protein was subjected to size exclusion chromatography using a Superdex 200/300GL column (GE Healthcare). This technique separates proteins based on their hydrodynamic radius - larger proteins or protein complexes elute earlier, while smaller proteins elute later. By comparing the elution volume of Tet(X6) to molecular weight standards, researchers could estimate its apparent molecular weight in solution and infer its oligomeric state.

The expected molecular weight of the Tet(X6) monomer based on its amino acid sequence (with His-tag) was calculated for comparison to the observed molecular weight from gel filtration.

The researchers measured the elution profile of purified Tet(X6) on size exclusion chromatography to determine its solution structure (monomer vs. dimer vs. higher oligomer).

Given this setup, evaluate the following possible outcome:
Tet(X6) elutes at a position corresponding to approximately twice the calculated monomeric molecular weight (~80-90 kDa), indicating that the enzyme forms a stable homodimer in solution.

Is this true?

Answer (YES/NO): NO